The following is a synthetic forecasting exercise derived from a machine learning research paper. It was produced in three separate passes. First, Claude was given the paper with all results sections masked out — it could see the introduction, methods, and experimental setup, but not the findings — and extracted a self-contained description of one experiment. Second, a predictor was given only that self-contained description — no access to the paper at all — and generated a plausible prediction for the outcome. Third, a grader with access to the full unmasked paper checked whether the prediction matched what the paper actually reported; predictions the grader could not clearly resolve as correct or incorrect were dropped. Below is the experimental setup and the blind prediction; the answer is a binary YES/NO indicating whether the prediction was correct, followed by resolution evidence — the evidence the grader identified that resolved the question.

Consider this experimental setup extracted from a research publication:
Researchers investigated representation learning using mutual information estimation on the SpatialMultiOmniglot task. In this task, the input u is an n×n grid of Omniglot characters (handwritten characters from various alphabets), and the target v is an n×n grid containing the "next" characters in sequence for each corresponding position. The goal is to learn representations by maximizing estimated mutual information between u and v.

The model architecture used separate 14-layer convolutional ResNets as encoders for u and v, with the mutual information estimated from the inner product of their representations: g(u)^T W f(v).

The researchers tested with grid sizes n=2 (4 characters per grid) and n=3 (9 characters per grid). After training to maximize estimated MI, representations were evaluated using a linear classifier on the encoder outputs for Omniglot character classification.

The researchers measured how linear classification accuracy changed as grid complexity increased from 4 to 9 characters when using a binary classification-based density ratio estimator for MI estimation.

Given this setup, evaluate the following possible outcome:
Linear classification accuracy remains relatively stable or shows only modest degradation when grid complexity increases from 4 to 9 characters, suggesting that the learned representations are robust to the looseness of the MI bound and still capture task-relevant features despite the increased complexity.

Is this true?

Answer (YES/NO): NO